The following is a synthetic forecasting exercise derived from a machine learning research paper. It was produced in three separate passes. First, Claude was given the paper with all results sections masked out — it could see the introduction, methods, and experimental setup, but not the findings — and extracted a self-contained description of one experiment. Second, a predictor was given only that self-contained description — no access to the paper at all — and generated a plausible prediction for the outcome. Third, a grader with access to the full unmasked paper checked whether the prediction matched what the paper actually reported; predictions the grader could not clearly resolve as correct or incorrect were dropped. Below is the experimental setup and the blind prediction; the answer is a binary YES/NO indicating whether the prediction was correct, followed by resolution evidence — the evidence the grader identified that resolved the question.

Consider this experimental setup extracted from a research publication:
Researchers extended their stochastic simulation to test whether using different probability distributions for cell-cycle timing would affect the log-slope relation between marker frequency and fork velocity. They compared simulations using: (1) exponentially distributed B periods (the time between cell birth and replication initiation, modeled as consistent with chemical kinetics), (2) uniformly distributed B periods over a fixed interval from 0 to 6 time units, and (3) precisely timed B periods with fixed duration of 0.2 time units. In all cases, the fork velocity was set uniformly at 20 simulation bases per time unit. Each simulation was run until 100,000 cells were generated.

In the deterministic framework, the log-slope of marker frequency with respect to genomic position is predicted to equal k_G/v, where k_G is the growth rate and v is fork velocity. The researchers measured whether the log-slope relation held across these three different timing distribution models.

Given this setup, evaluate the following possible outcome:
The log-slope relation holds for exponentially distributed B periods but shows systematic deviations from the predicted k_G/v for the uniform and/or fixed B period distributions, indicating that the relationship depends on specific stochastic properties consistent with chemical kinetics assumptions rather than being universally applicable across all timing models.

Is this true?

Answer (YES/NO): NO